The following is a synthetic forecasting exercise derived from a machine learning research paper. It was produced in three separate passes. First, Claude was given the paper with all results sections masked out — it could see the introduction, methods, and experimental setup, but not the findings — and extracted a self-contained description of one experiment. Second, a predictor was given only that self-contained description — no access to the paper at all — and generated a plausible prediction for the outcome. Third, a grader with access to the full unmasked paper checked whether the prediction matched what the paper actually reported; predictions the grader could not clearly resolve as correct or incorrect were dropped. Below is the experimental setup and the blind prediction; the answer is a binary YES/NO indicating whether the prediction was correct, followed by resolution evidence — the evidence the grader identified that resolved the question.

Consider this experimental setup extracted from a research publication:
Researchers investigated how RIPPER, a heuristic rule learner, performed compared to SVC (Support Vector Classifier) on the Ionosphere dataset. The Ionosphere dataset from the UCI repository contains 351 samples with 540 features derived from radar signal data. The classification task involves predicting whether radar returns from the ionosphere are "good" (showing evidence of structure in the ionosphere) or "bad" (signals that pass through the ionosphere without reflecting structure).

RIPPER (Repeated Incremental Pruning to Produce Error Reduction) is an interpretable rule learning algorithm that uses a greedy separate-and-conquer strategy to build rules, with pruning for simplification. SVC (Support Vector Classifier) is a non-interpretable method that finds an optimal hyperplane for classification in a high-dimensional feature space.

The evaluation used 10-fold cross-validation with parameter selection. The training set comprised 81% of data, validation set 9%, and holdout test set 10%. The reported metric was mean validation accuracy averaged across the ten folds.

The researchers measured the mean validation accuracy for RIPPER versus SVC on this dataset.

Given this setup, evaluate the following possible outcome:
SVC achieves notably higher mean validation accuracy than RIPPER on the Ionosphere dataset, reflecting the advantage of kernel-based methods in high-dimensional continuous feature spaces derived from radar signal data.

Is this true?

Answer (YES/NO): YES